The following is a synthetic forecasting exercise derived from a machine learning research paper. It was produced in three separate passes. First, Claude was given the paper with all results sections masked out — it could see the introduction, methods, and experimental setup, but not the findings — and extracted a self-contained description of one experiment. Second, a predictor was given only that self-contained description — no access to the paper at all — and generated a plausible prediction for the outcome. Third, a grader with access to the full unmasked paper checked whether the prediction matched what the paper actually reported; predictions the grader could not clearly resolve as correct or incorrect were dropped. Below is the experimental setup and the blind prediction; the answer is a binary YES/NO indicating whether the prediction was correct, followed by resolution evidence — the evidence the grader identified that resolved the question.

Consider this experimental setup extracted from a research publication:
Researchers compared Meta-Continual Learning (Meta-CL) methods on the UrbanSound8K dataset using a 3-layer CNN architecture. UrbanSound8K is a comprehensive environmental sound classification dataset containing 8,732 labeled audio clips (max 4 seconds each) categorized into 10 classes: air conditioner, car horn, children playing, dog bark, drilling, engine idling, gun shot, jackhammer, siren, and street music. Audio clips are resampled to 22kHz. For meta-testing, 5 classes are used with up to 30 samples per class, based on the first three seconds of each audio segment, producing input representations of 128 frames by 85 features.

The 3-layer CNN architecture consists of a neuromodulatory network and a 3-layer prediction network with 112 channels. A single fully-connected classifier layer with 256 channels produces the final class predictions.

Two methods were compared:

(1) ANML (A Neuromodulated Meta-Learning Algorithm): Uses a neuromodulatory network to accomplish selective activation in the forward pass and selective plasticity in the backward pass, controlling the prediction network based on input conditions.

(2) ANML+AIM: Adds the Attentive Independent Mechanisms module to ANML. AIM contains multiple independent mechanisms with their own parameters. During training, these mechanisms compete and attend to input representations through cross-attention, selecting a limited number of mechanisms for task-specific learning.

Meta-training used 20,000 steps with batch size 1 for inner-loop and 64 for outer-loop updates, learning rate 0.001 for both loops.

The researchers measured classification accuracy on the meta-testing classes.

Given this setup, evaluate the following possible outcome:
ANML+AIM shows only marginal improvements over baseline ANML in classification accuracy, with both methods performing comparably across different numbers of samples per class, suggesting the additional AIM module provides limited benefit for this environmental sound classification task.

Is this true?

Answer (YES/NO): NO